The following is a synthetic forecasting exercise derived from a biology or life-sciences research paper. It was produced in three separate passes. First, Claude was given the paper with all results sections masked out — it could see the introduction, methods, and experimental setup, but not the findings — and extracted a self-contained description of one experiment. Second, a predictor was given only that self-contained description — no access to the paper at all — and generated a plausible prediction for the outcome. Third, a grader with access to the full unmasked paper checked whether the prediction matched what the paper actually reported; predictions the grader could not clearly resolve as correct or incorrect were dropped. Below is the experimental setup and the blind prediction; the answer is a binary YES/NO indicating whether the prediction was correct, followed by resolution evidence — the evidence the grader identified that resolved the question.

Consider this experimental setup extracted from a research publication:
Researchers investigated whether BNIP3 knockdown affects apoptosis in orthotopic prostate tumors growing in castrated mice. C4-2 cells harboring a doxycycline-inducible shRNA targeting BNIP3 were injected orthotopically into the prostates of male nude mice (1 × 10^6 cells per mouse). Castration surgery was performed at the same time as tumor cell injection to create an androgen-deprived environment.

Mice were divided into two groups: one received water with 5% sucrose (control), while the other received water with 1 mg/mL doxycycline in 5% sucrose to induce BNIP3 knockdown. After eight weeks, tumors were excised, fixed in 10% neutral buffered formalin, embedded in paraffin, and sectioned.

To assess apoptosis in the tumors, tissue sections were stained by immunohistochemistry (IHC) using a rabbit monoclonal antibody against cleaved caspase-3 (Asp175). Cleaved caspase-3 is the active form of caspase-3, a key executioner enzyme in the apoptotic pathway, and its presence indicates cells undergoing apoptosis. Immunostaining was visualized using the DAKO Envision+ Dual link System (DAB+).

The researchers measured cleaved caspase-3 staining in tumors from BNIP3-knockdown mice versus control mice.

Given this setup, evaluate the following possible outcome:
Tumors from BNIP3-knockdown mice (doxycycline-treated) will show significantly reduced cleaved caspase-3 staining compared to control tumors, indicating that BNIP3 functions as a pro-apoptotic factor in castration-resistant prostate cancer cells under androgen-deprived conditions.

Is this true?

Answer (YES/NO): NO